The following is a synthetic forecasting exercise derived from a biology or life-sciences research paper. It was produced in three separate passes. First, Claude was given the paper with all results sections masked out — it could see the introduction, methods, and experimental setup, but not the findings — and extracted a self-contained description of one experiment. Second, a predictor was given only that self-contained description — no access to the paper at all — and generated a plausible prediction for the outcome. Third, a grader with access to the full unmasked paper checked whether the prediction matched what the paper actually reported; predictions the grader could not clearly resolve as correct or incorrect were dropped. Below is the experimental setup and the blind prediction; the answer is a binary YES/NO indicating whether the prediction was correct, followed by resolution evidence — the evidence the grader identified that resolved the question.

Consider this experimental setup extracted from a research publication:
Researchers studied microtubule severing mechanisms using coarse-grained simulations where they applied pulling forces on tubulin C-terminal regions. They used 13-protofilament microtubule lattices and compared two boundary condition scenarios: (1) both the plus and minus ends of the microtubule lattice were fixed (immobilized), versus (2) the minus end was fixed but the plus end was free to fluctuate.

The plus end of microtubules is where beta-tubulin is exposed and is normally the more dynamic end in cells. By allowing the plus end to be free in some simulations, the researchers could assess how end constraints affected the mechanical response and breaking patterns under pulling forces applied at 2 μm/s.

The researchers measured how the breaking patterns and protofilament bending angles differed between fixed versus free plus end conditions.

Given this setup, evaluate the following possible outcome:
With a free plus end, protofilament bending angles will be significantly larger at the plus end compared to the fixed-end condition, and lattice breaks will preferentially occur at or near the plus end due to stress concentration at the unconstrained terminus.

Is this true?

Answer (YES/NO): NO